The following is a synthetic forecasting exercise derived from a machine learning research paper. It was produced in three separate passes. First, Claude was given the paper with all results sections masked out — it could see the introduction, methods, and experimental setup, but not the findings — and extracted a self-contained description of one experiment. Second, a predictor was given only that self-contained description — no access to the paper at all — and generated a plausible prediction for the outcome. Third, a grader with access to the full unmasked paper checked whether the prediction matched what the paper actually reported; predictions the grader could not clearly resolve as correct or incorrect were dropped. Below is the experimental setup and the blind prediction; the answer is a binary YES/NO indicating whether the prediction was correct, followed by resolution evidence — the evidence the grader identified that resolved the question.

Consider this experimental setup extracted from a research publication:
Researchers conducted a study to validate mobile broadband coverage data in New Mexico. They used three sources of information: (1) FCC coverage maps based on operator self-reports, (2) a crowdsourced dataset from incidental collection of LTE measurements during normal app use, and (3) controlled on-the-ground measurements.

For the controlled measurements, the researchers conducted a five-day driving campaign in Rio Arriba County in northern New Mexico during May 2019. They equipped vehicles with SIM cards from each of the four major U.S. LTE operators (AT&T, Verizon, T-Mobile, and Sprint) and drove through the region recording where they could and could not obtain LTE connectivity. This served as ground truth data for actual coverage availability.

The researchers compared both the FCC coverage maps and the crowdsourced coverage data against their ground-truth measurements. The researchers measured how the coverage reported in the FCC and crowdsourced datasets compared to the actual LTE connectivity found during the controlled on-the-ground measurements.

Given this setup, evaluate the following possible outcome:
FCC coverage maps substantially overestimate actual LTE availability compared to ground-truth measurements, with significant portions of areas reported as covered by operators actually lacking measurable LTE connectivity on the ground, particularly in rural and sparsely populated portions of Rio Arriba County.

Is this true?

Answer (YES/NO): YES